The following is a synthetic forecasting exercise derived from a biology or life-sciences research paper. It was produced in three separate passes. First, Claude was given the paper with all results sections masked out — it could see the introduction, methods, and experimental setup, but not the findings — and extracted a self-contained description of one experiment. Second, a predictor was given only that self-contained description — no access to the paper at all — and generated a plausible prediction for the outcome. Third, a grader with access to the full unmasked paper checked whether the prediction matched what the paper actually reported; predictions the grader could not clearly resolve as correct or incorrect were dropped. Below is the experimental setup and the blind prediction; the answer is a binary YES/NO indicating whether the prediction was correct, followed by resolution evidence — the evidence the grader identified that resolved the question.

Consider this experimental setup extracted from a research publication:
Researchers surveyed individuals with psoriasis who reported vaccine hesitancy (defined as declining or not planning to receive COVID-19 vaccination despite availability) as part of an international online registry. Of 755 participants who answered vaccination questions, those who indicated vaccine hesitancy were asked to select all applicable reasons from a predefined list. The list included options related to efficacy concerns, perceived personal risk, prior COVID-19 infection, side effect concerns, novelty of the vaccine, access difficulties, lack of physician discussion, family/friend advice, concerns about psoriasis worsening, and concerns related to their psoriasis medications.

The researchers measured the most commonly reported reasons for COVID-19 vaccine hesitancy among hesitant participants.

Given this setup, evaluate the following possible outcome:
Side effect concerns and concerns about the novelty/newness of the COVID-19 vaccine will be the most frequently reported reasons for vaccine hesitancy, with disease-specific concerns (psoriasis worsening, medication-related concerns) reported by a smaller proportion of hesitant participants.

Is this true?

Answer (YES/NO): YES